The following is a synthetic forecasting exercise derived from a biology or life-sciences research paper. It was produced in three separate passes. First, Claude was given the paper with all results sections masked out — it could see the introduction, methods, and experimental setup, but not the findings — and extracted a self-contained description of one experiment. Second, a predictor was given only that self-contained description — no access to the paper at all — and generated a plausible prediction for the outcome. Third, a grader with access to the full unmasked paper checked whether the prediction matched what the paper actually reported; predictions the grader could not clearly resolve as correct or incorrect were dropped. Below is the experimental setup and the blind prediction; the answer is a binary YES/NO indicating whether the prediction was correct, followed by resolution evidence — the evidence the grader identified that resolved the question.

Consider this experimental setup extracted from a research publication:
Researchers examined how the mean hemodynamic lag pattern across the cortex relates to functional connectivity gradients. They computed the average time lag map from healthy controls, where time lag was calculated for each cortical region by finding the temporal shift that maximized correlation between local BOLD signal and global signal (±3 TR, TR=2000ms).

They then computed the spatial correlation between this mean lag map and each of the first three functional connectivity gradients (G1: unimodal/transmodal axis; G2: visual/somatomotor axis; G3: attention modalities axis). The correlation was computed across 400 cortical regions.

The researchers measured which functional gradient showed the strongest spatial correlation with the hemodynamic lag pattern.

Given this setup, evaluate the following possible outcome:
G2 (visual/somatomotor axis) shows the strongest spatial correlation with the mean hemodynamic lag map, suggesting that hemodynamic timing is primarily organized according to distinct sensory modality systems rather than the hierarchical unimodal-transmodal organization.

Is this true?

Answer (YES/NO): YES